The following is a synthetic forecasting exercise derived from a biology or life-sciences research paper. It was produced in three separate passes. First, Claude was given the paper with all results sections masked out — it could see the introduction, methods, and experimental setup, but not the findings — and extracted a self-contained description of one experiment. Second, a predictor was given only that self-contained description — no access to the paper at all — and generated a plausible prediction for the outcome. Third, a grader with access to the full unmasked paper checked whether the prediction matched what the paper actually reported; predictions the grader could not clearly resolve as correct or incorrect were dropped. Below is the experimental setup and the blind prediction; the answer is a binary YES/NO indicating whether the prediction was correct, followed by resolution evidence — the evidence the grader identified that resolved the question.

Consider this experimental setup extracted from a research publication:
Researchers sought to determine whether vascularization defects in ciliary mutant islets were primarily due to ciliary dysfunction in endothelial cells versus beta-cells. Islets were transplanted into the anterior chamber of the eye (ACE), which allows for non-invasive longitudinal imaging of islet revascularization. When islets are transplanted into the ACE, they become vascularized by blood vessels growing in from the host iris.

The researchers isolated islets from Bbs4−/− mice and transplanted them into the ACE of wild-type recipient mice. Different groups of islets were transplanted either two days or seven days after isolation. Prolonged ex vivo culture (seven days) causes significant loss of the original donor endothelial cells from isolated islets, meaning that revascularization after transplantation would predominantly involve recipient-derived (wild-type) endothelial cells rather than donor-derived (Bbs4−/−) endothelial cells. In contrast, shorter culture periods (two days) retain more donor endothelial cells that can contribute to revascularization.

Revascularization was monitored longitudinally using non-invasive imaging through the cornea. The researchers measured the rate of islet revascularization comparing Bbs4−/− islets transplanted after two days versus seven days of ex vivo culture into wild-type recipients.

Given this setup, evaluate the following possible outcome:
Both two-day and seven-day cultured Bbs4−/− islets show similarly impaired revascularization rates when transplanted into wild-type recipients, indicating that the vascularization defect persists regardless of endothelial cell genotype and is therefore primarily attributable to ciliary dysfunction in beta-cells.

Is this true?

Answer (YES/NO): NO